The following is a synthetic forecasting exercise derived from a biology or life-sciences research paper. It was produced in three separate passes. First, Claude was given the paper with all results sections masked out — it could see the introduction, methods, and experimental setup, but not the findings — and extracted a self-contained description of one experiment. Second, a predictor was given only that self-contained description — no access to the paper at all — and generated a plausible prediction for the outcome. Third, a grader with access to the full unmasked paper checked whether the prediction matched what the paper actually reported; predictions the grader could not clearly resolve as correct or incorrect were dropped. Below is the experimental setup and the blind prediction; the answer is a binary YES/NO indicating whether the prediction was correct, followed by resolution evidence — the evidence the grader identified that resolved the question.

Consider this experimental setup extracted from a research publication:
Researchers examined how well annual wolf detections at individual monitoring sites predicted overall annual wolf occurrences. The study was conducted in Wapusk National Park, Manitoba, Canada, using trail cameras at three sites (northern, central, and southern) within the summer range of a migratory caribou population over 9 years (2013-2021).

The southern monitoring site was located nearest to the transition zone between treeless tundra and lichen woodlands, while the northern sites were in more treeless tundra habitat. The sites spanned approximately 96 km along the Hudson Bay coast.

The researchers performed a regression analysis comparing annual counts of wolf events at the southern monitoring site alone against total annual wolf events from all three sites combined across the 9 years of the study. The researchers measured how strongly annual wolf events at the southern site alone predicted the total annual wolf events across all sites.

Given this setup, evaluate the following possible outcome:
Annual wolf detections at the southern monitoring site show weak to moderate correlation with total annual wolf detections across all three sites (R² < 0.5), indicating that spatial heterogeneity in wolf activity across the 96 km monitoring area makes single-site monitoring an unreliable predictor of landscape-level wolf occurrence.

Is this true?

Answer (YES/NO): NO